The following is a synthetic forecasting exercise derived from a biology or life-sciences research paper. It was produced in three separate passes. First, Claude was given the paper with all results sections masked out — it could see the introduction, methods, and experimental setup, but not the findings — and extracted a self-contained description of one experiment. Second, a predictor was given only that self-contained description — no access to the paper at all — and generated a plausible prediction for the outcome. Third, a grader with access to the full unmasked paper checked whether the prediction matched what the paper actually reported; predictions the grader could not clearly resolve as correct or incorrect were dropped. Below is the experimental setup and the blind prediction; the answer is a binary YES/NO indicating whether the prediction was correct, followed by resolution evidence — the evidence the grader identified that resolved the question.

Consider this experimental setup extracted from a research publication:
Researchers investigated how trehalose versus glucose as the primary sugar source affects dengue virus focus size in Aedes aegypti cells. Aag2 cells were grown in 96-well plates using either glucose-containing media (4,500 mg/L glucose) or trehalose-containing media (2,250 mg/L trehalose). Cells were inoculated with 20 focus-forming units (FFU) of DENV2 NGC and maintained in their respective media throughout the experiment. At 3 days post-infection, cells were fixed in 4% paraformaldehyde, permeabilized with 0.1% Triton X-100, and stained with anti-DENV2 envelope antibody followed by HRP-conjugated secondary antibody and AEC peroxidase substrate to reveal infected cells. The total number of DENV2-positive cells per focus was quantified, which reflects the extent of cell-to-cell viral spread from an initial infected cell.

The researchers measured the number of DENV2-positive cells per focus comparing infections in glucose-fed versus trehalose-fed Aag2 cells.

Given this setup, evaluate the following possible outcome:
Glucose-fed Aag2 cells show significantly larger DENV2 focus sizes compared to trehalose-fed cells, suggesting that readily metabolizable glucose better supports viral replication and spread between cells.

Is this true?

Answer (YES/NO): NO